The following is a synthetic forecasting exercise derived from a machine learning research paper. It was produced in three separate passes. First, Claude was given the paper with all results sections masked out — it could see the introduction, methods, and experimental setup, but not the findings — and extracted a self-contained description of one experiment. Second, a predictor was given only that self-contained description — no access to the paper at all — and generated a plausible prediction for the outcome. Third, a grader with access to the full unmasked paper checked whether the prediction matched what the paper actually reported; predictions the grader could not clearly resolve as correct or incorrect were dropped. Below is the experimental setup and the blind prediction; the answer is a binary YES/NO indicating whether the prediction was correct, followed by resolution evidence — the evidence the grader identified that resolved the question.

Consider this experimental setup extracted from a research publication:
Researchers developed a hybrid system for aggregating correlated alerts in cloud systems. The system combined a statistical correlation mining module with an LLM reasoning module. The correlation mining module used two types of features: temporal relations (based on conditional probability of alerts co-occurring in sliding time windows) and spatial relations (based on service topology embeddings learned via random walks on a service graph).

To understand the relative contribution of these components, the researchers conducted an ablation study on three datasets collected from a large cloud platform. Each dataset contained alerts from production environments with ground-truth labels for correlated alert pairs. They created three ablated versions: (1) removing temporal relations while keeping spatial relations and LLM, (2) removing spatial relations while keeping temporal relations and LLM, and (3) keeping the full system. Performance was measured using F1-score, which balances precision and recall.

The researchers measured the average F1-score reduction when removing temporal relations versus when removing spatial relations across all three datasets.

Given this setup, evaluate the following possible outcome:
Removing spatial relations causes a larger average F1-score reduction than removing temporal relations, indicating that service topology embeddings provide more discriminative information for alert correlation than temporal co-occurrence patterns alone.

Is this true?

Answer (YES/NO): NO